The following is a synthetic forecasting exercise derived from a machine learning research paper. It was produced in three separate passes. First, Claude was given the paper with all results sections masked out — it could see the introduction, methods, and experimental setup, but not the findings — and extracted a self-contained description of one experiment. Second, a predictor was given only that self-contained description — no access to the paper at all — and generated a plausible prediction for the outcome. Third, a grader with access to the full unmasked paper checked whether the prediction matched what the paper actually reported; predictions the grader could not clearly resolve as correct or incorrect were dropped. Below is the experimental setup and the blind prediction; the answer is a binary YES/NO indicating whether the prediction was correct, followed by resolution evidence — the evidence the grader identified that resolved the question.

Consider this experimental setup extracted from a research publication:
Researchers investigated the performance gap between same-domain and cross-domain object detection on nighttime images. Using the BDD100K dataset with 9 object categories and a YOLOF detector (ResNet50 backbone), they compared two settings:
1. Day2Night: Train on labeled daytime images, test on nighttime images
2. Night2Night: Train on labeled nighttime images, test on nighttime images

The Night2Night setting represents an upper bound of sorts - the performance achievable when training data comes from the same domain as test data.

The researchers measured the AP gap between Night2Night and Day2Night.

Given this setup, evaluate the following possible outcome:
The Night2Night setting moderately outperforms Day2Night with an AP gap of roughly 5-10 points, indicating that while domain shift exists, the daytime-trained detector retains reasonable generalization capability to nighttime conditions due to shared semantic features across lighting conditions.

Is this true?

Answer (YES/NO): NO